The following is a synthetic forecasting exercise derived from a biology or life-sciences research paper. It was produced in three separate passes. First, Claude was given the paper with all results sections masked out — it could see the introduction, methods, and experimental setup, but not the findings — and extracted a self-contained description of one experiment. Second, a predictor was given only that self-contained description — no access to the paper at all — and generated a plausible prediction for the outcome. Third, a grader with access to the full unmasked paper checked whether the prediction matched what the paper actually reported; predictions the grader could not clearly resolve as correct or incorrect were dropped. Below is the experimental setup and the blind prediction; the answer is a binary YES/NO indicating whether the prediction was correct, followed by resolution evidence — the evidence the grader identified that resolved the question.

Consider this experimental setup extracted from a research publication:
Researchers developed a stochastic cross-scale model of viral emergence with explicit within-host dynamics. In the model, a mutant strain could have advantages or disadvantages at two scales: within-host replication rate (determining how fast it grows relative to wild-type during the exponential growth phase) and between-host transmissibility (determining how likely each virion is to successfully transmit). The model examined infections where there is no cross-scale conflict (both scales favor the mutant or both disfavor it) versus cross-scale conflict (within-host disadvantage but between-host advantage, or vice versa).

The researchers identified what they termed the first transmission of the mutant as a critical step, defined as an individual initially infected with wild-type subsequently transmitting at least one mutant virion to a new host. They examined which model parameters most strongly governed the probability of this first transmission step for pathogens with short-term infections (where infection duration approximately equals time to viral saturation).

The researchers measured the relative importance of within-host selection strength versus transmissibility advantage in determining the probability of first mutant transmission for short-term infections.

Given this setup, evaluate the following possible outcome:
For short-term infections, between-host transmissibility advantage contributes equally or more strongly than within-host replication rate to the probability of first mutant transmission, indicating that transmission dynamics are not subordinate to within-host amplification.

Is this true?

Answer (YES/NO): NO